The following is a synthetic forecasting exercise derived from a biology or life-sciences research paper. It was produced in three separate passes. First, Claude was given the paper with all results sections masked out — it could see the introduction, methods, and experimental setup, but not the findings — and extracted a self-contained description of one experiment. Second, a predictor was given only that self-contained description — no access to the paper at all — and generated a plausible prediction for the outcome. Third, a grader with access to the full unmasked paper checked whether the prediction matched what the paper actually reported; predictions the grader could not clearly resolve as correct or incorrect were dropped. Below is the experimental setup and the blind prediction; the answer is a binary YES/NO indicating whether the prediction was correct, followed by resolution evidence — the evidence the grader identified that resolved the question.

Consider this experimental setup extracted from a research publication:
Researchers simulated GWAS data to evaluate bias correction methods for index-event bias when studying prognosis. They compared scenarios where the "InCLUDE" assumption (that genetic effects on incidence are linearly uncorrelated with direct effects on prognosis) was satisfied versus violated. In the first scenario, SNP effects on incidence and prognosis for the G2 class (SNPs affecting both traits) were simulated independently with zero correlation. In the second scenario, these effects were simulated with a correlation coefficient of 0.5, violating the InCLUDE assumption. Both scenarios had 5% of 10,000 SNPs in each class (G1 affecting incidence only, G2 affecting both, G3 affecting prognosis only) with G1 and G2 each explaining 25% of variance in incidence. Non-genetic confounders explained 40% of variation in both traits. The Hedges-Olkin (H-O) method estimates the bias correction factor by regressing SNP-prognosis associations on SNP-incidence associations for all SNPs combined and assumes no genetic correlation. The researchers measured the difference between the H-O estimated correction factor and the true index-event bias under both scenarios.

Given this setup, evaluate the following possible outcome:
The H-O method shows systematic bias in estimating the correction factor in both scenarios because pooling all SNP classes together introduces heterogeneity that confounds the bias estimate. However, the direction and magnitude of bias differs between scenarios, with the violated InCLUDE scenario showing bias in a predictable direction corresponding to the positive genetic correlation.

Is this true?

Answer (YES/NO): NO